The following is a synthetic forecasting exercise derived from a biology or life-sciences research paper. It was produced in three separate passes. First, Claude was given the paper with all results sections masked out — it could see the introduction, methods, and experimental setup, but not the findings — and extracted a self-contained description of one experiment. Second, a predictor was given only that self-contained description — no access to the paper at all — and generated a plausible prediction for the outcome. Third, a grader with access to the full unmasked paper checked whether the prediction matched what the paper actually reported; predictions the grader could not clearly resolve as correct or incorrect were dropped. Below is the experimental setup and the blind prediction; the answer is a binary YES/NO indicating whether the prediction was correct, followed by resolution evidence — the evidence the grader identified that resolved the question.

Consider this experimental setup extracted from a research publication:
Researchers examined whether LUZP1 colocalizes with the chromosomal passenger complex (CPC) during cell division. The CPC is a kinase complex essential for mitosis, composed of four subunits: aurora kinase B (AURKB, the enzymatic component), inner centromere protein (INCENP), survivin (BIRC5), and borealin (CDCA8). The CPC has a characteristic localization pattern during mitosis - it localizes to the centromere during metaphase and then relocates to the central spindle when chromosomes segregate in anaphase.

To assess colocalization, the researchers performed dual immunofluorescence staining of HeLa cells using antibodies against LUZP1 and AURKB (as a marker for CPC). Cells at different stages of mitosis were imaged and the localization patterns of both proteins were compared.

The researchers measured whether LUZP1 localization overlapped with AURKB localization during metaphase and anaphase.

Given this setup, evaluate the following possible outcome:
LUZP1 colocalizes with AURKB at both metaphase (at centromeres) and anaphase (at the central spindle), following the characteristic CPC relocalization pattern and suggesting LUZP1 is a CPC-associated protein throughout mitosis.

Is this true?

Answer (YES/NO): YES